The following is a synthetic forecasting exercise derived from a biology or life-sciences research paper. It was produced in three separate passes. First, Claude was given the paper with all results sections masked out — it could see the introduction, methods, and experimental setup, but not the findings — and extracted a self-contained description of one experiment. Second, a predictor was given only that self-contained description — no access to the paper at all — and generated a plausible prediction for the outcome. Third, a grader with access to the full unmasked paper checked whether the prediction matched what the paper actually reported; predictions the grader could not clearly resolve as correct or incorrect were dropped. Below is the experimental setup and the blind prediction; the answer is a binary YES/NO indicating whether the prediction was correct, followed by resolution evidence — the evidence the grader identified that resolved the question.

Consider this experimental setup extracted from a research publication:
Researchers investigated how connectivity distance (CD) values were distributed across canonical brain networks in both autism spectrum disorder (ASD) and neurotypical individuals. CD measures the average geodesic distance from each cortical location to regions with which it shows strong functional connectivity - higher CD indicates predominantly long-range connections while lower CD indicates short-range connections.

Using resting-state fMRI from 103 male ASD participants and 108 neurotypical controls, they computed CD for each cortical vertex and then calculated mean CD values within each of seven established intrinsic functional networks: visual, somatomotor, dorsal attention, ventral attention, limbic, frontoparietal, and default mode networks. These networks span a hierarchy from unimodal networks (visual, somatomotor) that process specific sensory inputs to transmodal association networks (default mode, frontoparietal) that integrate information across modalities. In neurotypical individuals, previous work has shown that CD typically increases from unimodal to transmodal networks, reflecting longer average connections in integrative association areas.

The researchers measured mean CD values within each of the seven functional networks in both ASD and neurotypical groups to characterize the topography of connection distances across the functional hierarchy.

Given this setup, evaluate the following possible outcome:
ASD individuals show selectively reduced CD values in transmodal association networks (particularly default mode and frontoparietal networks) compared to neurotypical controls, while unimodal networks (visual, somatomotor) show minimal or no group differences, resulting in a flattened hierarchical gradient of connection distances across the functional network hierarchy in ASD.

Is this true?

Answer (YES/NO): NO